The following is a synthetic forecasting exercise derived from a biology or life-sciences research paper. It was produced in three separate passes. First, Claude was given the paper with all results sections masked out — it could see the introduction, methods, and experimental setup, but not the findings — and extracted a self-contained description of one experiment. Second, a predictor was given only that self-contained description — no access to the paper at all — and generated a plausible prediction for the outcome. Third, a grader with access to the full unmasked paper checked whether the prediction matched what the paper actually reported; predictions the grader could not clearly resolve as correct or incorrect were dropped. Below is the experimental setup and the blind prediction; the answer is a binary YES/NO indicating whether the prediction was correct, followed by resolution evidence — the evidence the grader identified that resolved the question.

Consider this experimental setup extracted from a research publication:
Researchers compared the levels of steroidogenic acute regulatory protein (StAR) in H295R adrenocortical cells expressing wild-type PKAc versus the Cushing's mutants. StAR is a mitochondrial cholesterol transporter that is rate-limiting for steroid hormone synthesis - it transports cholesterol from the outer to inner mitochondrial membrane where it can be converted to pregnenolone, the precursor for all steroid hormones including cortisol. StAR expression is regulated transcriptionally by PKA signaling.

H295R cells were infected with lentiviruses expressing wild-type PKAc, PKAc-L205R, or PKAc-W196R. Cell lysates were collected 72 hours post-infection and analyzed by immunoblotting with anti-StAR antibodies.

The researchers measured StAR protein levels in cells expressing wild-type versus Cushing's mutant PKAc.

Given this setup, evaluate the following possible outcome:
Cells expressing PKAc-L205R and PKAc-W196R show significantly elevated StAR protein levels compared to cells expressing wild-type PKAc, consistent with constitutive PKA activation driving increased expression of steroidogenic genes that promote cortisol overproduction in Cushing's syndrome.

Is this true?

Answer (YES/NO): YES